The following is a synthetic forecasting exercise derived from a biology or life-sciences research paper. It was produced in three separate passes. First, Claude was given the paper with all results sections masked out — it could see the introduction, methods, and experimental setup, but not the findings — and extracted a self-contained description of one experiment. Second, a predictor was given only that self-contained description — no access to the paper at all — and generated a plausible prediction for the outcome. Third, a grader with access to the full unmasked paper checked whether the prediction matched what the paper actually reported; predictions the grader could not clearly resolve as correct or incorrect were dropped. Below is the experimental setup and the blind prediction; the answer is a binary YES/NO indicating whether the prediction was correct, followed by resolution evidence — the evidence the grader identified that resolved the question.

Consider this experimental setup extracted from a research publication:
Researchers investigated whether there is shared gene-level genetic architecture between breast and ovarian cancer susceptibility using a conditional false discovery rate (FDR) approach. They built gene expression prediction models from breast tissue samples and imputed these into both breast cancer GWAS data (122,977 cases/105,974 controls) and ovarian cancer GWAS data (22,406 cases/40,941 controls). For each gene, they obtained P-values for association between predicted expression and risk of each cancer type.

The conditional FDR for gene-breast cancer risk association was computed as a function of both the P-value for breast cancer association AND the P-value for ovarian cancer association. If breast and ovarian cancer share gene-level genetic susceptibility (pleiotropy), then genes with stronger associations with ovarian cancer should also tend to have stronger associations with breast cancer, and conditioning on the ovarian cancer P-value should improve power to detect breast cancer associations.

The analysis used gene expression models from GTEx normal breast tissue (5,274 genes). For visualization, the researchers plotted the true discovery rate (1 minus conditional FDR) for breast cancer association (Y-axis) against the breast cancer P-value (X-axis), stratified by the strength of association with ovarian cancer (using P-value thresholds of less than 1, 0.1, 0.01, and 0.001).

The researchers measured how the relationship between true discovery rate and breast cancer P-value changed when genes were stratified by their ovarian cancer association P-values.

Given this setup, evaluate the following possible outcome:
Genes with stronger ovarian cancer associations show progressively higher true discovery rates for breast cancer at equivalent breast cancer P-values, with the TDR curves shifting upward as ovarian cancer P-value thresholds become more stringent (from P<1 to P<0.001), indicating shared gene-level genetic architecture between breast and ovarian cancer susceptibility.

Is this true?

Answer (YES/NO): YES